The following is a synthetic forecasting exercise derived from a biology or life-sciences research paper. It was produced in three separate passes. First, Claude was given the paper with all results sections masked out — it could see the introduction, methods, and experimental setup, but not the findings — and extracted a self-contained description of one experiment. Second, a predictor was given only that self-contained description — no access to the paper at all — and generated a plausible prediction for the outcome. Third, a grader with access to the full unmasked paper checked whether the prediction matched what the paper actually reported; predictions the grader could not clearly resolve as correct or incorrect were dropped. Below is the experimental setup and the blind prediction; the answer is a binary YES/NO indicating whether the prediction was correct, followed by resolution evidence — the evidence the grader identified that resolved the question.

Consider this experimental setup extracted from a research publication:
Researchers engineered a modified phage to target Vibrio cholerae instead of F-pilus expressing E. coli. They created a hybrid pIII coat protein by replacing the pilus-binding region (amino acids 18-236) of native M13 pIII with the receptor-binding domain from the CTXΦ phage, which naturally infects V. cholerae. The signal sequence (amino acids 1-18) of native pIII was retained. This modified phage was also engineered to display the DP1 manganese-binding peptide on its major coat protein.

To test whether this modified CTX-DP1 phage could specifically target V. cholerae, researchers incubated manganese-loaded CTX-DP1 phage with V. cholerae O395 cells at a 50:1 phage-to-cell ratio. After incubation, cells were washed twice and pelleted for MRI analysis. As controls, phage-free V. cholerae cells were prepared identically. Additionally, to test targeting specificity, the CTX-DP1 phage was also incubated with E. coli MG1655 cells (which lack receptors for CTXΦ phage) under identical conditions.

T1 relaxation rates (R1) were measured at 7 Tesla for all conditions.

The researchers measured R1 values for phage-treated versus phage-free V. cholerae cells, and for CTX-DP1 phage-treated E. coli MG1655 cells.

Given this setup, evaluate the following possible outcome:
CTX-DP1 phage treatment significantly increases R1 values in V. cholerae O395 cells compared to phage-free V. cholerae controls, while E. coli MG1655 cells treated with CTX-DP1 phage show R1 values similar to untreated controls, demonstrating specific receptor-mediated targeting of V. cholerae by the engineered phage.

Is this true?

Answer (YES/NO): YES